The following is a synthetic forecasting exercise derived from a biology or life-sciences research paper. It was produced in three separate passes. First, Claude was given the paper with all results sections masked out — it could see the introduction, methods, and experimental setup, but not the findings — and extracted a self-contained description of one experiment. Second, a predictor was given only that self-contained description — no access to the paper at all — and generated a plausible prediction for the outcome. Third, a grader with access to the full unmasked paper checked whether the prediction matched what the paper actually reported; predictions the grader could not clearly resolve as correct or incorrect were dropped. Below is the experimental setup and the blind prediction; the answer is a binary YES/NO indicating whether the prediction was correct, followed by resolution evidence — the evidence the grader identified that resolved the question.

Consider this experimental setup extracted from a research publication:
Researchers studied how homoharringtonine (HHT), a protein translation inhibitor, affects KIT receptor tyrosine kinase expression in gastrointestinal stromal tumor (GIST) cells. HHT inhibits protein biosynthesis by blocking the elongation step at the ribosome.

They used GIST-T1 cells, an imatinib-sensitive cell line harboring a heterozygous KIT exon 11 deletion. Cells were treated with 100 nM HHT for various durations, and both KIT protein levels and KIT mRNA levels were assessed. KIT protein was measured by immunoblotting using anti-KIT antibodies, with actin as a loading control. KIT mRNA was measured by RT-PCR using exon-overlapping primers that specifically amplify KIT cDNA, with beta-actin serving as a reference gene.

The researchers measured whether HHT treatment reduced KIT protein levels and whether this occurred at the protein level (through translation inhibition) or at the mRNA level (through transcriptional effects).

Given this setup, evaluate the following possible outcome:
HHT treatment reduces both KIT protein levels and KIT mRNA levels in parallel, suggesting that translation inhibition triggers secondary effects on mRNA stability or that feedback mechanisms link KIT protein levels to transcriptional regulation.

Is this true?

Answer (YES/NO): NO